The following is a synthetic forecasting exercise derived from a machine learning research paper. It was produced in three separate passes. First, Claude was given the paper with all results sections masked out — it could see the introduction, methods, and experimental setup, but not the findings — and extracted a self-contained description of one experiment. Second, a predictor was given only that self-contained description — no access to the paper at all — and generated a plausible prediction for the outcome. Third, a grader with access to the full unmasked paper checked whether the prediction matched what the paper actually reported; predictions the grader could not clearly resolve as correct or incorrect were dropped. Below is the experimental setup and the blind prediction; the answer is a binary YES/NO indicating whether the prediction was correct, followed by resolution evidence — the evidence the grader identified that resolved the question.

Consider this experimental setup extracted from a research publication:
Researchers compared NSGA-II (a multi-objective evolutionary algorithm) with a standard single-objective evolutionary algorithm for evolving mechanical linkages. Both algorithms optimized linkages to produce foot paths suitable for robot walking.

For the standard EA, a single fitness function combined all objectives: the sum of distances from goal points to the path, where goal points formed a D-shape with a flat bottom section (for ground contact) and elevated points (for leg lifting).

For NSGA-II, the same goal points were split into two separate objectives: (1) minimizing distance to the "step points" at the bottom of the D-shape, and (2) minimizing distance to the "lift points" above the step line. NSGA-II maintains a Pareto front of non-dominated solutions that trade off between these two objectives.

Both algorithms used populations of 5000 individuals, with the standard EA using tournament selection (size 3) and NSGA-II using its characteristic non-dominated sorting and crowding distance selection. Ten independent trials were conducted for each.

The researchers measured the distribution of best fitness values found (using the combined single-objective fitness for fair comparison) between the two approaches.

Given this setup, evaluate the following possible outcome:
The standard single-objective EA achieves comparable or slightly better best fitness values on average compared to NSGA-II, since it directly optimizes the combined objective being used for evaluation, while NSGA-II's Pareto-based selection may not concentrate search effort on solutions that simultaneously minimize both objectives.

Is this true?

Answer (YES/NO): NO